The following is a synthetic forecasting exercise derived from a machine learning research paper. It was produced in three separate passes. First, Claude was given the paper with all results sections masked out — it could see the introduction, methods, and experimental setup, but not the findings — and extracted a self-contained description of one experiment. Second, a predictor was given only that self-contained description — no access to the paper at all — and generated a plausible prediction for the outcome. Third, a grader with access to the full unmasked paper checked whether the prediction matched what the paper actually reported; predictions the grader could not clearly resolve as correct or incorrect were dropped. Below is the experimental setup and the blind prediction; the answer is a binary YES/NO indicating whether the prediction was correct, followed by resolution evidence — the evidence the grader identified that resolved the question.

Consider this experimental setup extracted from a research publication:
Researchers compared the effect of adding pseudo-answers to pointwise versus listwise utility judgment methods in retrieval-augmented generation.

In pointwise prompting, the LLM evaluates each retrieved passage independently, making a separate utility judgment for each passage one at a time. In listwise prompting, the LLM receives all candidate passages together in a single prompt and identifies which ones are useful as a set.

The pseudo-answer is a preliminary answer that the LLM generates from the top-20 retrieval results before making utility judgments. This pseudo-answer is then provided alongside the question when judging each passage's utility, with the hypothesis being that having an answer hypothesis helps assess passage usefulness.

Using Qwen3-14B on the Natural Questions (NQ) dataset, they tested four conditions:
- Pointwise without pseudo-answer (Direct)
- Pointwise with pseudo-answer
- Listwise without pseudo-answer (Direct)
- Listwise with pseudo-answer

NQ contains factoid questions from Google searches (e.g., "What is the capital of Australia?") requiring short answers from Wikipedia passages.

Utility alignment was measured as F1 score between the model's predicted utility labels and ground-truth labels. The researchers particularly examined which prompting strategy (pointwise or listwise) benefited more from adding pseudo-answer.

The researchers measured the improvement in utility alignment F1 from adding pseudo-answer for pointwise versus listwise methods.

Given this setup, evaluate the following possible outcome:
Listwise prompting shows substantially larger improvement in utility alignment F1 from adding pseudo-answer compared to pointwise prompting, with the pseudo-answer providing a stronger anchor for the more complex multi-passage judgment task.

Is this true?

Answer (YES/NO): NO